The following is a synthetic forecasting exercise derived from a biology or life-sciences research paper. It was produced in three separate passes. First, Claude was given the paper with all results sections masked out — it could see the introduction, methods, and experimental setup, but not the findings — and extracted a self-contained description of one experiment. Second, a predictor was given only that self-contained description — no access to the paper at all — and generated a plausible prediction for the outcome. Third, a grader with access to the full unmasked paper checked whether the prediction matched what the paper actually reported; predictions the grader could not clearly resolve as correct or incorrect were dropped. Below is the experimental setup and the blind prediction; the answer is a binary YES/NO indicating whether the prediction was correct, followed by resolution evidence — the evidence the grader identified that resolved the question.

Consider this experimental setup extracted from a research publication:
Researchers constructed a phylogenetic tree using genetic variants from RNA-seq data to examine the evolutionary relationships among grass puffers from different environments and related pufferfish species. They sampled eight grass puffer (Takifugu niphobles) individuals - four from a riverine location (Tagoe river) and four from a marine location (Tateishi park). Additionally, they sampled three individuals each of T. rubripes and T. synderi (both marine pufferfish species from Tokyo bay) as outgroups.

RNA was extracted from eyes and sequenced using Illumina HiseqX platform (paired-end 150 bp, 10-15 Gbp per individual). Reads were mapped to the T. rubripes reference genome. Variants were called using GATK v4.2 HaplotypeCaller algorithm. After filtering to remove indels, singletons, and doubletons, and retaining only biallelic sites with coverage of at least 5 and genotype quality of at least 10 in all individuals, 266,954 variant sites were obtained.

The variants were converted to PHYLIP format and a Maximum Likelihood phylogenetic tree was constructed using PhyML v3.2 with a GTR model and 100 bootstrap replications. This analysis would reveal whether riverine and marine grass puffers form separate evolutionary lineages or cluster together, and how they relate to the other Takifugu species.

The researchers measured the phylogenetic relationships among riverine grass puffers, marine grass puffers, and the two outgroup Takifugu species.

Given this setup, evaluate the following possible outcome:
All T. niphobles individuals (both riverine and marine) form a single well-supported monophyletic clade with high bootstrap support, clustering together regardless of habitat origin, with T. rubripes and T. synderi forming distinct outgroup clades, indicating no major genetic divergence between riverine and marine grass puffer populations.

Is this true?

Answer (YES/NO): YES